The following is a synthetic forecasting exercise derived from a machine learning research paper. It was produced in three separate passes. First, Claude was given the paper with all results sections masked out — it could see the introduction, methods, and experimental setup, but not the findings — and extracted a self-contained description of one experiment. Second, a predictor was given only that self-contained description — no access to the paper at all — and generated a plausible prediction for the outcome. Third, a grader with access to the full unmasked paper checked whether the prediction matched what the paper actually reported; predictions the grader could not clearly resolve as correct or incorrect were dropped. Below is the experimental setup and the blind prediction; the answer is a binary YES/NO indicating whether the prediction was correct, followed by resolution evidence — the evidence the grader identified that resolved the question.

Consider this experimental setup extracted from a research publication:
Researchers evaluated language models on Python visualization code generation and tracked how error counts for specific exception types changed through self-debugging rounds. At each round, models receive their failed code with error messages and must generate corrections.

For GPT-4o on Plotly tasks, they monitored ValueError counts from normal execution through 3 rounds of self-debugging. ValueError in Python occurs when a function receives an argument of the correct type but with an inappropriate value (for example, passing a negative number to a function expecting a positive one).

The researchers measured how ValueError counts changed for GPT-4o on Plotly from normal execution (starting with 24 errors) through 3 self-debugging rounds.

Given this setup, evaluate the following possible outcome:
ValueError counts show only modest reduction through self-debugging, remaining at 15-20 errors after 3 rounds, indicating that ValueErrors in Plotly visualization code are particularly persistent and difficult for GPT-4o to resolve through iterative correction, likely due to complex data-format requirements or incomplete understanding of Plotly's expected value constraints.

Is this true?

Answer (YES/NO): NO